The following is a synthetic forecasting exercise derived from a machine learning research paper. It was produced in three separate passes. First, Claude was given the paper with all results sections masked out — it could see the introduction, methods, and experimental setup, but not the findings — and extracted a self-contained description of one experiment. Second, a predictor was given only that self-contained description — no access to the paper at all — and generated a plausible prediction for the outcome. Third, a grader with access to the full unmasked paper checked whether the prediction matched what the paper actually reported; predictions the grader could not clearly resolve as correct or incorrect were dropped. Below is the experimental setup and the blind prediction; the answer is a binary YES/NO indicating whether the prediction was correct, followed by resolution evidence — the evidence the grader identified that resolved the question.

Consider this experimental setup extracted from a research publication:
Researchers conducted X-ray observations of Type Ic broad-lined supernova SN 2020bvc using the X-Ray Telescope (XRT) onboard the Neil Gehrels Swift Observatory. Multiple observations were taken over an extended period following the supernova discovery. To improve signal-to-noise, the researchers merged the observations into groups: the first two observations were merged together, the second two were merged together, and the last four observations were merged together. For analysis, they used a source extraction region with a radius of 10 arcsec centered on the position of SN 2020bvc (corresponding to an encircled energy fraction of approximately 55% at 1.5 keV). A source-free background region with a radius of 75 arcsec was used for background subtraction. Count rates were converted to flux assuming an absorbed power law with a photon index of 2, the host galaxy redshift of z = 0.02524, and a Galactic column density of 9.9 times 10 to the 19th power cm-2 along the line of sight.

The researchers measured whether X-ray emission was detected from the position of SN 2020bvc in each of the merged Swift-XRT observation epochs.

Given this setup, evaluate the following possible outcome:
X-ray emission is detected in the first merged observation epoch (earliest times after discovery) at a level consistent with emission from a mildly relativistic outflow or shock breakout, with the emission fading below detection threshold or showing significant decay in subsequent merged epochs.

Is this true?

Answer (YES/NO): NO